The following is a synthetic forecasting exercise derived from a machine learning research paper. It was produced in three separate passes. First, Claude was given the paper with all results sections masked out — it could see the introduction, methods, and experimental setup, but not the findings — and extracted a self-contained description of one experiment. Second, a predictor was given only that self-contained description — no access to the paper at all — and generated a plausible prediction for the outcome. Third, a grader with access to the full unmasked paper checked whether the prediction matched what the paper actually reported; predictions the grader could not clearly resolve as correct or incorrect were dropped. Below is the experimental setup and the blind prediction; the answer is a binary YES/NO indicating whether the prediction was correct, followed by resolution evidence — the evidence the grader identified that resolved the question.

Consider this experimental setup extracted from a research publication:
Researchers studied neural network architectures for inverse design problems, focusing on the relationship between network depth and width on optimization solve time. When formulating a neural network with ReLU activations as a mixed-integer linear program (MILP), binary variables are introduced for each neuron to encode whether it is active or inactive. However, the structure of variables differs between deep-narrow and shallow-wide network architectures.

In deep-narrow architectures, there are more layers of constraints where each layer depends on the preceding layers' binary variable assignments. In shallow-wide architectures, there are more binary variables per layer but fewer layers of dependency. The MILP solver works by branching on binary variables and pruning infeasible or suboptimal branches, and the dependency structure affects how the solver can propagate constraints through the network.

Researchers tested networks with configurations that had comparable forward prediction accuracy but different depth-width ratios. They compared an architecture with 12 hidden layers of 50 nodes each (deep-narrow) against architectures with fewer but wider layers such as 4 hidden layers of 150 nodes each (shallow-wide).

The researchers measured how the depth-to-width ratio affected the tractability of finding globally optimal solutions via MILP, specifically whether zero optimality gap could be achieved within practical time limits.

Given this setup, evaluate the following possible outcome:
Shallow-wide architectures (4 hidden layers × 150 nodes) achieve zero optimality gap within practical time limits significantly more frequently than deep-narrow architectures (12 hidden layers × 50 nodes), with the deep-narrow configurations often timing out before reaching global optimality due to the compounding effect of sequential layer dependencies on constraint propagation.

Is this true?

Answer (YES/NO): NO